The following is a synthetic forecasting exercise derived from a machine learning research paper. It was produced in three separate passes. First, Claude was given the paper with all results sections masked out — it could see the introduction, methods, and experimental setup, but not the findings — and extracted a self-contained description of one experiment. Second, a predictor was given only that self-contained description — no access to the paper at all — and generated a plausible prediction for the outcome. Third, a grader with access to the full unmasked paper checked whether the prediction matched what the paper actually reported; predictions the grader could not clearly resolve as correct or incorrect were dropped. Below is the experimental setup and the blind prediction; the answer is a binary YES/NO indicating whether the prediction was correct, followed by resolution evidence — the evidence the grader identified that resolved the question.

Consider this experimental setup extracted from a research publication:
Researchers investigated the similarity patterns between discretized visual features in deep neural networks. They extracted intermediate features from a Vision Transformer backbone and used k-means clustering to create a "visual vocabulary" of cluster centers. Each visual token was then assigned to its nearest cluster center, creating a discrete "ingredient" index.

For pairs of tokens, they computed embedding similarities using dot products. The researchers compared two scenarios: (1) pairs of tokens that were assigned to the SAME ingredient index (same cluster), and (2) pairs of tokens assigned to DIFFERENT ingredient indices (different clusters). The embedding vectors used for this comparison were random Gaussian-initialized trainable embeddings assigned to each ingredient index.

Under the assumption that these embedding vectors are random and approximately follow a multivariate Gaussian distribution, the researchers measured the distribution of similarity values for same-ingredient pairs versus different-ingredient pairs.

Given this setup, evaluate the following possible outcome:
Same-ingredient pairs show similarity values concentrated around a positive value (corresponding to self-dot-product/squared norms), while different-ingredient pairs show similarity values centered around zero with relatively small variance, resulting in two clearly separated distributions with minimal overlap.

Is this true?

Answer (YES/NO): YES